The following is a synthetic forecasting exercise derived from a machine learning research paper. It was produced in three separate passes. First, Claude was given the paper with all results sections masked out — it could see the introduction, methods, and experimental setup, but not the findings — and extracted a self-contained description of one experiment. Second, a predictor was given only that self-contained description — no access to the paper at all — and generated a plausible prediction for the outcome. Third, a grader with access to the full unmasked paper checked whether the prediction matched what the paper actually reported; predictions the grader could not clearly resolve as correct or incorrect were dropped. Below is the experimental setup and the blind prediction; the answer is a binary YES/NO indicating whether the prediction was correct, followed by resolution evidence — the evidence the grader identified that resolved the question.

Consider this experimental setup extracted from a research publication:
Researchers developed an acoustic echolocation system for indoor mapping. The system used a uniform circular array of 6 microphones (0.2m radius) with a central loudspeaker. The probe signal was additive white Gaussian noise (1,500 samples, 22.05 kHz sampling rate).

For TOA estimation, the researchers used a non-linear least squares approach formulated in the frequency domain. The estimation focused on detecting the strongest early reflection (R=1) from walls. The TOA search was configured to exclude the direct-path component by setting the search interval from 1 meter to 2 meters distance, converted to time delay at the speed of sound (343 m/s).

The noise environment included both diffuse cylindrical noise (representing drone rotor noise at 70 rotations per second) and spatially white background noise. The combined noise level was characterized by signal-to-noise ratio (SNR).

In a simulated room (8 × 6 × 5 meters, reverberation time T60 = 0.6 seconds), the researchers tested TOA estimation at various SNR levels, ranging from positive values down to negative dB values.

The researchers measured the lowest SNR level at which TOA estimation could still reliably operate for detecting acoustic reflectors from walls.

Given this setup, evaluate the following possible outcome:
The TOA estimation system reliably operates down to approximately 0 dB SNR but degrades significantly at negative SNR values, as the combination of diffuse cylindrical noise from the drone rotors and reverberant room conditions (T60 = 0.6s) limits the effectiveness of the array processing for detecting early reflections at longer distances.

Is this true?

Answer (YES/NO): NO